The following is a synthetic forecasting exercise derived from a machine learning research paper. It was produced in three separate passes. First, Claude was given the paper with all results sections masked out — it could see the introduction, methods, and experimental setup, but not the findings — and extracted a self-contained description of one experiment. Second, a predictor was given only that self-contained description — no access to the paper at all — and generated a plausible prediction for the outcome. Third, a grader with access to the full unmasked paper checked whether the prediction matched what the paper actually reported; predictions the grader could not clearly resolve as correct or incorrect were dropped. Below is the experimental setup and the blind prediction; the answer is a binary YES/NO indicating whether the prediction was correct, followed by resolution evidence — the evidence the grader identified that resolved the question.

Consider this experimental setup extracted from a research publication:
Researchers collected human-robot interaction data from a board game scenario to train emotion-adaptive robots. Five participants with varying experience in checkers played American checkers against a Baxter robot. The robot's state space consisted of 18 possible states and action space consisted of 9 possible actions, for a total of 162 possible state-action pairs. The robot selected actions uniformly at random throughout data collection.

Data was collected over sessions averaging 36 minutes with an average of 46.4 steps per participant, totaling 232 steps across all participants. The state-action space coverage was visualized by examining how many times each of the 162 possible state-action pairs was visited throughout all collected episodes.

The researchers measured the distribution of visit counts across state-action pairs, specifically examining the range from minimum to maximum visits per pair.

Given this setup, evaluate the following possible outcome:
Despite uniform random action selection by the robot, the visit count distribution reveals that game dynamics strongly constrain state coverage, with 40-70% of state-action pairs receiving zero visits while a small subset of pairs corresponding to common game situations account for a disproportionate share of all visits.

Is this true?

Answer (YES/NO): NO